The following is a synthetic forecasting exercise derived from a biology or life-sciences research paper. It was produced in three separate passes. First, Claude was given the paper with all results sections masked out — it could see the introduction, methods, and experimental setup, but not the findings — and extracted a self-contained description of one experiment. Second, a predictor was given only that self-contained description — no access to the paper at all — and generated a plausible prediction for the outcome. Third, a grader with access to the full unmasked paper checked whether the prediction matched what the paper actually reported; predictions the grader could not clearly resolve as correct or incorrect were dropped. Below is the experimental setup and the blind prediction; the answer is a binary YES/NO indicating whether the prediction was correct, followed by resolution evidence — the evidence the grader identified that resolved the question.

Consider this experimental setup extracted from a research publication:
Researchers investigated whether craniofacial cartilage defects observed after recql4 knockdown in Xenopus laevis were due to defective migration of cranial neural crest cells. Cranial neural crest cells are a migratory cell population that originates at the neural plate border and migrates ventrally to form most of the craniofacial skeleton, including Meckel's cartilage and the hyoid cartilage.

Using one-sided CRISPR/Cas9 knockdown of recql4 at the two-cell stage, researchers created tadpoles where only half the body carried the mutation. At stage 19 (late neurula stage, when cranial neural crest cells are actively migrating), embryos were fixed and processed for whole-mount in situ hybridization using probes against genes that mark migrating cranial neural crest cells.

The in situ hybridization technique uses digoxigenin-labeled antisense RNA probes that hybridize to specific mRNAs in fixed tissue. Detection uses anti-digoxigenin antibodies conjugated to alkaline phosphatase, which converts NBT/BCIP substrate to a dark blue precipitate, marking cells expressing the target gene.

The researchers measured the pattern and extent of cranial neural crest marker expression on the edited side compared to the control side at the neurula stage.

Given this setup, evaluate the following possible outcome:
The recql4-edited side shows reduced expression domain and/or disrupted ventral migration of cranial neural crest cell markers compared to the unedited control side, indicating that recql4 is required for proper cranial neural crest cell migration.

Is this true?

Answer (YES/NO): NO